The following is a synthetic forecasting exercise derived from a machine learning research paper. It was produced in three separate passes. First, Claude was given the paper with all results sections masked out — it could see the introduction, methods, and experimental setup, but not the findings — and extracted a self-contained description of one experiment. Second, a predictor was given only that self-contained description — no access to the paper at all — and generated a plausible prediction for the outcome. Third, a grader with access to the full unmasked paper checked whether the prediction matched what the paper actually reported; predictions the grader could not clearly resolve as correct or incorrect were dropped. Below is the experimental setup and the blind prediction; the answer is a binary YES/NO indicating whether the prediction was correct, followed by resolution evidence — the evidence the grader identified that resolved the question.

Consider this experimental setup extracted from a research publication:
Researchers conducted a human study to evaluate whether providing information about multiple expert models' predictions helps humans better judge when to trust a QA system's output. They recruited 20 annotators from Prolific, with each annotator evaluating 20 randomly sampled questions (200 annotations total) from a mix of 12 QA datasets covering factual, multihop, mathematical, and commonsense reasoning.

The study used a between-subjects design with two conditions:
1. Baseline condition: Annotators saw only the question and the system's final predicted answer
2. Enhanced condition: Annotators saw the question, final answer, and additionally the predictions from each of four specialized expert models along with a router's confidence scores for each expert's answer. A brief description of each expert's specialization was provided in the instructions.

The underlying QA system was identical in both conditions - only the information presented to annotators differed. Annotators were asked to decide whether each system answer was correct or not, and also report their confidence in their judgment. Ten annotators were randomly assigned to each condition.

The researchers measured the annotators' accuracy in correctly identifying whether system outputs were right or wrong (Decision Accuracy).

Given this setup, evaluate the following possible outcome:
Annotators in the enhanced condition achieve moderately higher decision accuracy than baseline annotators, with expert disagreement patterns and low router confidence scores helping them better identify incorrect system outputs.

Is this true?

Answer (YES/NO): YES